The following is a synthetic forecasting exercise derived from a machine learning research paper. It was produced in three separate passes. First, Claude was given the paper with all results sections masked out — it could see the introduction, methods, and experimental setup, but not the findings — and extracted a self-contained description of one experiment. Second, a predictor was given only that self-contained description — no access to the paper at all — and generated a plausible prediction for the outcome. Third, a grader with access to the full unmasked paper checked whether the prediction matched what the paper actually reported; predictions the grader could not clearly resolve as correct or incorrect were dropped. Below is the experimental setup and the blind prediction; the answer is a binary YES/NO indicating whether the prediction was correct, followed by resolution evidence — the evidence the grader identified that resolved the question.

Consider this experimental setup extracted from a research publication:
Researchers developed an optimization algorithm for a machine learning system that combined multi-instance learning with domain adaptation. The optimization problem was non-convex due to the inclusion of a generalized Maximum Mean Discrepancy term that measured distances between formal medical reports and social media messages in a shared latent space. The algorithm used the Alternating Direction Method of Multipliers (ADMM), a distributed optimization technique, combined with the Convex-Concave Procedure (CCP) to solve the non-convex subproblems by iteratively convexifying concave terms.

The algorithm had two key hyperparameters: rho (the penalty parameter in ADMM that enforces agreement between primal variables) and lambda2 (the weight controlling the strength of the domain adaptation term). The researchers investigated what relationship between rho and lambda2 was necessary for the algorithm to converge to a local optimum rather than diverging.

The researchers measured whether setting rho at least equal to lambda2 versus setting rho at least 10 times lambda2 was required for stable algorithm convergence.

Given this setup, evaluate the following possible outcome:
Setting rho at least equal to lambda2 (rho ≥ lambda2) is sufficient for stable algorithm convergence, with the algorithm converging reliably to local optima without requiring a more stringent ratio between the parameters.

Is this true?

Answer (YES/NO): NO